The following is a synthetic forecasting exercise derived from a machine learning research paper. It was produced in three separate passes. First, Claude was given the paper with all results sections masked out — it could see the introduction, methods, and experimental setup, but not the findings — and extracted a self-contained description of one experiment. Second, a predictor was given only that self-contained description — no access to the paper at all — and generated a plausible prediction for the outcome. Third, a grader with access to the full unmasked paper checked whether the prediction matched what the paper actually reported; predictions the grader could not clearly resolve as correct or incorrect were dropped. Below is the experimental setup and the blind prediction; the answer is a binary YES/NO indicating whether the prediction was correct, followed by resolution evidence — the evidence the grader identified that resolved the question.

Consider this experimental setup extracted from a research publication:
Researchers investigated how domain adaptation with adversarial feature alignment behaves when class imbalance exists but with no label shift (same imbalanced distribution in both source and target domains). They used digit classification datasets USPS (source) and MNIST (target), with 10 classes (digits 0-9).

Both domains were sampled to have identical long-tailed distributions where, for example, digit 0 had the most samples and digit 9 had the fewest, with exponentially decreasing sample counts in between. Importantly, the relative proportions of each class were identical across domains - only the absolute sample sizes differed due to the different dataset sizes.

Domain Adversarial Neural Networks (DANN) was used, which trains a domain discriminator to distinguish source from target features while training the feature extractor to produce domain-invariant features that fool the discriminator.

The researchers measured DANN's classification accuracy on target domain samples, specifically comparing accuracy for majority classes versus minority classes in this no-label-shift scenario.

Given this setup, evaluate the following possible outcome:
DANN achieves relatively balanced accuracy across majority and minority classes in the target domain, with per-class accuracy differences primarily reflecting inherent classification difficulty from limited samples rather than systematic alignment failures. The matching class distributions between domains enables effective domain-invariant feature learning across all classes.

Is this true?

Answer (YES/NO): YES